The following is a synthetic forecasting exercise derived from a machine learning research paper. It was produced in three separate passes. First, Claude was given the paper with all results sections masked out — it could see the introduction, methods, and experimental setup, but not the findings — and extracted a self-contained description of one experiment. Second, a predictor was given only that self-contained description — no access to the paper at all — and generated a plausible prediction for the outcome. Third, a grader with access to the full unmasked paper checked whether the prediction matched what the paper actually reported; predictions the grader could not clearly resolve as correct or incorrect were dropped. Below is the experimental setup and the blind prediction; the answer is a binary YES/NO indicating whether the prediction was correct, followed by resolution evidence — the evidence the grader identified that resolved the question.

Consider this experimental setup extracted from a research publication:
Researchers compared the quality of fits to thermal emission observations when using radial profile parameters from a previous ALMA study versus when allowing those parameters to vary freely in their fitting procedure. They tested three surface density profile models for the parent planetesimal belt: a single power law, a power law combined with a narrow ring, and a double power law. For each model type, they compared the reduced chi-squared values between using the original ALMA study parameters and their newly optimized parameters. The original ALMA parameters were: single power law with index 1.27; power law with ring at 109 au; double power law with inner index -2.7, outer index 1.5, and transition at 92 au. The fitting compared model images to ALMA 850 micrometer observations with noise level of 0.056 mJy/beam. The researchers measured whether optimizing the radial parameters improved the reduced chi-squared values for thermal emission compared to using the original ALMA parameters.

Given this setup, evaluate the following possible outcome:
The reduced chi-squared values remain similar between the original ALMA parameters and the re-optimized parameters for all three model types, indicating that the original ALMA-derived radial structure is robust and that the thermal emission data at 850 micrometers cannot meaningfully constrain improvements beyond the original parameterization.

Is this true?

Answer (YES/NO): NO